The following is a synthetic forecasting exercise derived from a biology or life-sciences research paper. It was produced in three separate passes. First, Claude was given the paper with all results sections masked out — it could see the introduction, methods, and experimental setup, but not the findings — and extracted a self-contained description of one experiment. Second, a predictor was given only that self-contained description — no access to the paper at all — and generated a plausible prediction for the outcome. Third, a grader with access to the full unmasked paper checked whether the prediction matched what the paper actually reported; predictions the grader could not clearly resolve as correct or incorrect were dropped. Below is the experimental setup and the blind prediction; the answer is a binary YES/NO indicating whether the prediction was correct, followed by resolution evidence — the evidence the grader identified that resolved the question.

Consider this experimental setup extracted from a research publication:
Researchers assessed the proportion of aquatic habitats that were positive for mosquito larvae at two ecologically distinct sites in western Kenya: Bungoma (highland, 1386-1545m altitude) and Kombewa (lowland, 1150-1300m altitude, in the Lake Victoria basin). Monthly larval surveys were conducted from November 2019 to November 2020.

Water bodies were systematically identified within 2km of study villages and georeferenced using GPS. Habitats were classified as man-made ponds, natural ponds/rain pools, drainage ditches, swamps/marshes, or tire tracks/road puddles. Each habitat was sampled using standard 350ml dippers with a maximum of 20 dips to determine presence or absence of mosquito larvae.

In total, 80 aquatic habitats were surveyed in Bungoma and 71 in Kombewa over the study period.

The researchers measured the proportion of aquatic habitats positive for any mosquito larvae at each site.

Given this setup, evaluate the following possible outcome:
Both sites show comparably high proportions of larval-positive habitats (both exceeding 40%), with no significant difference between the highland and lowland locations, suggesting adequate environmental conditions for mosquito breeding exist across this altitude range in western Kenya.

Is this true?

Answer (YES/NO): YES